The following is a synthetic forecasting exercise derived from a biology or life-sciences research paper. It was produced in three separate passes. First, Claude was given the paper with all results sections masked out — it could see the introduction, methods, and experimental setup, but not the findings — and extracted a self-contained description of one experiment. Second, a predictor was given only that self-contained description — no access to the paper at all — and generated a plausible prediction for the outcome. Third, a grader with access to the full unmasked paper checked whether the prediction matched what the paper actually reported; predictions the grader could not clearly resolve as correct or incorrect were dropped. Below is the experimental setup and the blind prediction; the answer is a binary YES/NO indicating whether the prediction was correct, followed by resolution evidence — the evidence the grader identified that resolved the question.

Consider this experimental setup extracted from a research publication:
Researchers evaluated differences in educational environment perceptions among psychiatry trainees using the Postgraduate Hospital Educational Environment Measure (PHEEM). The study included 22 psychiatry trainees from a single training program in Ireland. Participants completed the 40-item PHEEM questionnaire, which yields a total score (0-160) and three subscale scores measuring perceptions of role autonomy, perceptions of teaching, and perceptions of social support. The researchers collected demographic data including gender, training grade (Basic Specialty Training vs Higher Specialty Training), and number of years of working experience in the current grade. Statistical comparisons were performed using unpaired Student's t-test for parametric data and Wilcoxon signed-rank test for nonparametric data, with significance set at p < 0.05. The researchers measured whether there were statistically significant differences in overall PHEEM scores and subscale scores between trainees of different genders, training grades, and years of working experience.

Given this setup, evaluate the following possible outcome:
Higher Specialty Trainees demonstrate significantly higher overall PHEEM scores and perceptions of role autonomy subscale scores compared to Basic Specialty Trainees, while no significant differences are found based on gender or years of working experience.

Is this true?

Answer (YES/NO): NO